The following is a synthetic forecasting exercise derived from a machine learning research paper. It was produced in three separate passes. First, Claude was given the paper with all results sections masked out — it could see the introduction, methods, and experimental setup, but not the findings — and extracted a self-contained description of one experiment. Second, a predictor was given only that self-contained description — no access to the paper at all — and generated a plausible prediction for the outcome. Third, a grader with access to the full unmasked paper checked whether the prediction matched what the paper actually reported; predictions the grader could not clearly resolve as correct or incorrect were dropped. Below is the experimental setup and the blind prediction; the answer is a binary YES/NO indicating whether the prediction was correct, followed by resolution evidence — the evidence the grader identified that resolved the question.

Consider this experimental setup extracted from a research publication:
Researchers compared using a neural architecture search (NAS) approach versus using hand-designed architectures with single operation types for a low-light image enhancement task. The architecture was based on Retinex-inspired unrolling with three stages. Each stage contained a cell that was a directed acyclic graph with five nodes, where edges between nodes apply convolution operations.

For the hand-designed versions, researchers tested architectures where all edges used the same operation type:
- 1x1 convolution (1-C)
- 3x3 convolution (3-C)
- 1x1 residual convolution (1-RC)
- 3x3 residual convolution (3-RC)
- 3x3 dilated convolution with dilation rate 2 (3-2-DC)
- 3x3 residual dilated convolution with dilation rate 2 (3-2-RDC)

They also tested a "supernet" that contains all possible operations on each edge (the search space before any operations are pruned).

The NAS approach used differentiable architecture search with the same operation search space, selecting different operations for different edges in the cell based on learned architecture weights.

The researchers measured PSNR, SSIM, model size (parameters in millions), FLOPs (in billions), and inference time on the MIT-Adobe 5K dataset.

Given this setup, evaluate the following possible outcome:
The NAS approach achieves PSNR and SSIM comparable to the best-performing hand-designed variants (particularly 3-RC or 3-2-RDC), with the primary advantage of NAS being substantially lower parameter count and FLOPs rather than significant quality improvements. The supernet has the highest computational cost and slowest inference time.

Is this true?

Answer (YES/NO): NO